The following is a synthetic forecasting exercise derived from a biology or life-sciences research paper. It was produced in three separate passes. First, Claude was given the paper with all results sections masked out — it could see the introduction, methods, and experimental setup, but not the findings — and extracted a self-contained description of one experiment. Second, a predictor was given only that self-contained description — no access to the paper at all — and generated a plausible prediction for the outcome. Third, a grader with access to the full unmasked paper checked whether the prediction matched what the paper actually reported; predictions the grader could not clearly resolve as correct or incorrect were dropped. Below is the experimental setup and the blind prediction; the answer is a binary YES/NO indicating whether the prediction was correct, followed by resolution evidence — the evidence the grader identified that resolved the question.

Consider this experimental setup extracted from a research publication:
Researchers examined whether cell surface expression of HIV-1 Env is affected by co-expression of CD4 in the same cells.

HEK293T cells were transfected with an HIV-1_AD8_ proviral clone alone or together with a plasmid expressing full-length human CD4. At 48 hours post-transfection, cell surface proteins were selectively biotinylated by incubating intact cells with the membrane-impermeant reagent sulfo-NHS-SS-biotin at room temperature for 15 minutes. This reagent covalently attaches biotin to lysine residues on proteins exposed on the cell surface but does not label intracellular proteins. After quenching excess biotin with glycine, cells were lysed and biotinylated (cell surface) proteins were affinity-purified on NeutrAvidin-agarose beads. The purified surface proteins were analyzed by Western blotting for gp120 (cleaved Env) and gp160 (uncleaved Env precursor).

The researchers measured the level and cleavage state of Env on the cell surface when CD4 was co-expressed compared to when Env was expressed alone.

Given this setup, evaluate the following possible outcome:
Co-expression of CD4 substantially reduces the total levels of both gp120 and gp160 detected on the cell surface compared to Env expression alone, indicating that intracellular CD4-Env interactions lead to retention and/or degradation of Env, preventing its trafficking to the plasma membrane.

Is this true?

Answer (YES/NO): NO